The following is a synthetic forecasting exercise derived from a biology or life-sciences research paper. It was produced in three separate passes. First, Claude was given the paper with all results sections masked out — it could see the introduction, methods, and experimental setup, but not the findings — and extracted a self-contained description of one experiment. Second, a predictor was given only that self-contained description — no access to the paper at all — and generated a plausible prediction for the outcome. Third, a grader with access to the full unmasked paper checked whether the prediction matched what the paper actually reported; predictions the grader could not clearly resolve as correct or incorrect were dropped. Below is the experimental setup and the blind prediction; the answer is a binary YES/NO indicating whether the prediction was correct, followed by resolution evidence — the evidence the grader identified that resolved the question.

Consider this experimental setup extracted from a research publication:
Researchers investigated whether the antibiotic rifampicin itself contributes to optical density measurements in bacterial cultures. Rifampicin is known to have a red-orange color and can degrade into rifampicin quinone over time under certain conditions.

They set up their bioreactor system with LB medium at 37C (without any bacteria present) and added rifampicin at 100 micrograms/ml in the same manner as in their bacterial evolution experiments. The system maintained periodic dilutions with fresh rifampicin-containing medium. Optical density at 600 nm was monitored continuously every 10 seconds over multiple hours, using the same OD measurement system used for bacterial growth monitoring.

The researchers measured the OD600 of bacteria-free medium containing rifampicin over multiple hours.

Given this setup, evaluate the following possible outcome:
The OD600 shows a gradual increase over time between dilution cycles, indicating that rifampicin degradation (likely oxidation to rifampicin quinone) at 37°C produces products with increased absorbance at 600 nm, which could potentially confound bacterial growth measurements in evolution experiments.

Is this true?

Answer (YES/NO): YES